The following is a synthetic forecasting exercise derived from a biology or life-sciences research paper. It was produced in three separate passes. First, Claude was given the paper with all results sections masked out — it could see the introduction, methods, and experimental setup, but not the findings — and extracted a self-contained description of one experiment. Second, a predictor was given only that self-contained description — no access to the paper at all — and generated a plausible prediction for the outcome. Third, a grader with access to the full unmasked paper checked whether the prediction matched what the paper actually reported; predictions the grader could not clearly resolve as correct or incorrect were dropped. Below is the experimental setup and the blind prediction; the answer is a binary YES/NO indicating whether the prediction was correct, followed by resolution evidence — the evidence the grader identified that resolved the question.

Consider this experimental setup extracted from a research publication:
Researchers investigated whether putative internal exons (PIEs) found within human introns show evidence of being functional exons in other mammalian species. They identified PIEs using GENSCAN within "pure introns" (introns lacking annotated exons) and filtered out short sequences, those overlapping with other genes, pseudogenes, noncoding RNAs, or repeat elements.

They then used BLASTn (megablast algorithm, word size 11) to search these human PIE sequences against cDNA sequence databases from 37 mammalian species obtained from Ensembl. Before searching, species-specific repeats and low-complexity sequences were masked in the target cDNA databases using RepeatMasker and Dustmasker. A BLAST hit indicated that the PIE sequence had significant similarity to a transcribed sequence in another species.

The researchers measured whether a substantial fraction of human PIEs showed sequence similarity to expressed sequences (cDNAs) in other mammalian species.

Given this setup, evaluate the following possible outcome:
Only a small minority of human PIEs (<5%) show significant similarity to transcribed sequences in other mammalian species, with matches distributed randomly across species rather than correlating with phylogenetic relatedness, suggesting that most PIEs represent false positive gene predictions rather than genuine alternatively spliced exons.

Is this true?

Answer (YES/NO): NO